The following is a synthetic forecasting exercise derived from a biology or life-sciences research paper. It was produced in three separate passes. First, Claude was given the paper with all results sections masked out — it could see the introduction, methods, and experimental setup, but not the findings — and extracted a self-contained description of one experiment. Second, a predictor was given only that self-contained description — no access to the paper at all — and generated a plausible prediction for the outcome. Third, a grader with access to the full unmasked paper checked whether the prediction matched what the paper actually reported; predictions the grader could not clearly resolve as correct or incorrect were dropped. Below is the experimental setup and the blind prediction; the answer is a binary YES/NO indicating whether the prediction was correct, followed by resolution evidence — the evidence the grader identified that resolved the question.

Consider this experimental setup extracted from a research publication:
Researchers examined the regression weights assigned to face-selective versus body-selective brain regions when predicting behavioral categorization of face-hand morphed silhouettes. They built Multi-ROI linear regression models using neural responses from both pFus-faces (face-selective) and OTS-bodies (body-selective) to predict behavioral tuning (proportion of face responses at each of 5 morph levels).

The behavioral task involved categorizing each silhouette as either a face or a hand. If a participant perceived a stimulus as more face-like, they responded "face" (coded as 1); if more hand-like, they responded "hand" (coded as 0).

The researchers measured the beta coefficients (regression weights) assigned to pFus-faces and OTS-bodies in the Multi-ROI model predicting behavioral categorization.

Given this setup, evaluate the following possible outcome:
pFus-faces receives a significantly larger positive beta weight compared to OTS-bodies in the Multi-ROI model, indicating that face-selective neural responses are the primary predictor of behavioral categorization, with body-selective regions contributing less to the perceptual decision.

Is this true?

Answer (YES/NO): NO